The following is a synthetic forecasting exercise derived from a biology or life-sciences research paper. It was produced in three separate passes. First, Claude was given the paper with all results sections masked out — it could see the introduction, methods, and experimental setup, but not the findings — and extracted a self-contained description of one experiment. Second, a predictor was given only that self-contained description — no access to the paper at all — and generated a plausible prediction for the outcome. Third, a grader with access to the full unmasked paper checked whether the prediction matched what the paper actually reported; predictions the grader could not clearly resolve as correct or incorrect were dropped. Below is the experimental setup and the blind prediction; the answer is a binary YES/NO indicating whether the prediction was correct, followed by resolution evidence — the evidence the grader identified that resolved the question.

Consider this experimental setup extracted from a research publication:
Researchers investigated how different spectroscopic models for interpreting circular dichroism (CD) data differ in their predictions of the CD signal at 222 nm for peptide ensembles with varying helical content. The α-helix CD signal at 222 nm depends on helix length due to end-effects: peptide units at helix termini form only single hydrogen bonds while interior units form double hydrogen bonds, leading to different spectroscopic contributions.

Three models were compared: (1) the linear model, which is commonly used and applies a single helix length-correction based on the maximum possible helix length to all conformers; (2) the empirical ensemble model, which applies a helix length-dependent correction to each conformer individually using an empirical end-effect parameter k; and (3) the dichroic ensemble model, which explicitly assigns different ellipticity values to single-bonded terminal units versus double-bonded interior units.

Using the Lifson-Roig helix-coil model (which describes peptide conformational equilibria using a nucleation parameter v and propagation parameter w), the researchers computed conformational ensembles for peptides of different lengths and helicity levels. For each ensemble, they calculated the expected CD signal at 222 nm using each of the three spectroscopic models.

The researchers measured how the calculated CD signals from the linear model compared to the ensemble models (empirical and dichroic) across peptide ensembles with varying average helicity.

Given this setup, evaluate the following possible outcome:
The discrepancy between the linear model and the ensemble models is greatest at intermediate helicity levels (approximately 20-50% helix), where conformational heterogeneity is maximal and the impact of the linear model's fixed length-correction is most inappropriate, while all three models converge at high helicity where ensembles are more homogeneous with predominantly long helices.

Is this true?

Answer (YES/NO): YES